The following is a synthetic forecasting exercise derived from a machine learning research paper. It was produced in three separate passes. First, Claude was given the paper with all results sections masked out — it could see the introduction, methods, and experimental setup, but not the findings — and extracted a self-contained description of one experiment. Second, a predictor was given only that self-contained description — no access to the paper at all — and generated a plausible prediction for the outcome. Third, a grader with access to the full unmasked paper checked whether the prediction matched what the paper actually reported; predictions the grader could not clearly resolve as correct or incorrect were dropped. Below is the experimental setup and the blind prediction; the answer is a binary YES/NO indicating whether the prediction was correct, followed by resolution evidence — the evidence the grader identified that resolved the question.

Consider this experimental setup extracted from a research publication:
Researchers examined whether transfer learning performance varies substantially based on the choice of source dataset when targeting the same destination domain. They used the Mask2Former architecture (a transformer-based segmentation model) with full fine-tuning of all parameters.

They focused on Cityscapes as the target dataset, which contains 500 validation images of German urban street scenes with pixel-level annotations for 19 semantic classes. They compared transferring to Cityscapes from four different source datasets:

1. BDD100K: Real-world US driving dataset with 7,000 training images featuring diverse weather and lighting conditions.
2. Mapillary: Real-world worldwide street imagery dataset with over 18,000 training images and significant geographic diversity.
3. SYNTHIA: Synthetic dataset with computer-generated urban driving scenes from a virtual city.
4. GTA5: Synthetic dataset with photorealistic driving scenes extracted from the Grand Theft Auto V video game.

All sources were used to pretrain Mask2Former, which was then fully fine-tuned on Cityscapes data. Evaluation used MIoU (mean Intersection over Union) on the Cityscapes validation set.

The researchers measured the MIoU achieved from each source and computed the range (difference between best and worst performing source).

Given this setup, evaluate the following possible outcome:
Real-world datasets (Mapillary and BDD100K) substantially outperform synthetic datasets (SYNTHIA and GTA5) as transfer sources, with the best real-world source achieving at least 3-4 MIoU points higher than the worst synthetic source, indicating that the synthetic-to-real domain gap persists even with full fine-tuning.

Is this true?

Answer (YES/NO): NO